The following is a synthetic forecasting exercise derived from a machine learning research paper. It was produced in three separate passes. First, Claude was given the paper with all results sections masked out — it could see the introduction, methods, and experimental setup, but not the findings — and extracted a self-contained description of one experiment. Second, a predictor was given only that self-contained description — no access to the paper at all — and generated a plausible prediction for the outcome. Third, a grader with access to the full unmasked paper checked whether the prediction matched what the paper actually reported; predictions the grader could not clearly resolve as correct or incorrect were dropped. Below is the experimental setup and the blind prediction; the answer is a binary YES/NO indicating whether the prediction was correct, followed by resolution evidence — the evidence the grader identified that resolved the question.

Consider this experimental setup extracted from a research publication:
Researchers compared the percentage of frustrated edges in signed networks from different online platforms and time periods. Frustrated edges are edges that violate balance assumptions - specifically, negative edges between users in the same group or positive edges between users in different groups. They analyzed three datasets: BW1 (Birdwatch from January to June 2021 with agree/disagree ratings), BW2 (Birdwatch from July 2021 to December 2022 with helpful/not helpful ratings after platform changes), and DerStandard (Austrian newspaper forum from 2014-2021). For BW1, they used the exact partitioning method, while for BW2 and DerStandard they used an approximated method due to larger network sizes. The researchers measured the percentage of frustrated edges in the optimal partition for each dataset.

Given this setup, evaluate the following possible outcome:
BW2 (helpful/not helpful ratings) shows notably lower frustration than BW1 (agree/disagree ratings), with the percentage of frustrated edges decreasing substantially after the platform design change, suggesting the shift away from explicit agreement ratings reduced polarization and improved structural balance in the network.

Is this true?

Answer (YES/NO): NO